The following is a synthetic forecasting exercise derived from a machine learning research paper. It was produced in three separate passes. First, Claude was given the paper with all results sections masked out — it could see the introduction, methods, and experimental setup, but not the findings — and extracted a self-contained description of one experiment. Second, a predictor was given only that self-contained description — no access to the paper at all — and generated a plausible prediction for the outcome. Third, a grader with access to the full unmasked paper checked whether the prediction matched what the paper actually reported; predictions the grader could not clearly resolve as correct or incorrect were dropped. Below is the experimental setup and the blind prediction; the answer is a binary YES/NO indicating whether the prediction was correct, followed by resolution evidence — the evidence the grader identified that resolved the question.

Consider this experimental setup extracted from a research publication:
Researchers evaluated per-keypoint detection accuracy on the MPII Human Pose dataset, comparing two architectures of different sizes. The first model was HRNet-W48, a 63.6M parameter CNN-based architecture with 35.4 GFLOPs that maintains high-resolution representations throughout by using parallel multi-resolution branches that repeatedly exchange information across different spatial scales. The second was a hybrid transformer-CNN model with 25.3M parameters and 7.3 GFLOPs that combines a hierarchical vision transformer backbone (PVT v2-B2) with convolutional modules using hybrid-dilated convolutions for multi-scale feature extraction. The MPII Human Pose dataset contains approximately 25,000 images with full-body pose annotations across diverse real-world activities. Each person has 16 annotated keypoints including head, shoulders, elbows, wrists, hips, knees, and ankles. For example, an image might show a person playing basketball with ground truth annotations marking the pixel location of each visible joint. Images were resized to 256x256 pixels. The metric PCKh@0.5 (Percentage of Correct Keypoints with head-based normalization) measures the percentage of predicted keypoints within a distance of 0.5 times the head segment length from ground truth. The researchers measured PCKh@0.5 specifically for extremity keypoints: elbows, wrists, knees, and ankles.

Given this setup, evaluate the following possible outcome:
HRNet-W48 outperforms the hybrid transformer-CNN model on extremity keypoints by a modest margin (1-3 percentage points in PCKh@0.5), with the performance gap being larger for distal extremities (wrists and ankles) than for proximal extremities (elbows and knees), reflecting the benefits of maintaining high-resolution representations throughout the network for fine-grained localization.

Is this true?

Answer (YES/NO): NO